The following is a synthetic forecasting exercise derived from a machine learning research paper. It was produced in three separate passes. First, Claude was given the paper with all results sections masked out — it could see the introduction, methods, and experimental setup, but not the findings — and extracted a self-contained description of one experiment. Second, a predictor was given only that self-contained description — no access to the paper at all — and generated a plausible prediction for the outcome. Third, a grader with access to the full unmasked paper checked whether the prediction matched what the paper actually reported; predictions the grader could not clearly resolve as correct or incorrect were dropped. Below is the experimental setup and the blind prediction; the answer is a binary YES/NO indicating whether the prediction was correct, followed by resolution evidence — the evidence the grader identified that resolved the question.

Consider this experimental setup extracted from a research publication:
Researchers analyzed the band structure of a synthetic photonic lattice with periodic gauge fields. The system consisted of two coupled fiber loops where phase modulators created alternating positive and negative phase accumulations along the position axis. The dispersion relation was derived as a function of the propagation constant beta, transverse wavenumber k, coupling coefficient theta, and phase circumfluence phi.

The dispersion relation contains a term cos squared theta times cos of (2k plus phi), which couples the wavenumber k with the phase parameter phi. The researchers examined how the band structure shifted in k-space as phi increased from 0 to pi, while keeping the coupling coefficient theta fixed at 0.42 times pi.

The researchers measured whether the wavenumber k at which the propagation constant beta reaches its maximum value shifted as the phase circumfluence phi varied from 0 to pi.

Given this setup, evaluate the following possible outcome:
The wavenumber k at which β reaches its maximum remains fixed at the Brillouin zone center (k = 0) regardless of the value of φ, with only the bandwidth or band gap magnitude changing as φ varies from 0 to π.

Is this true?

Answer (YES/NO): NO